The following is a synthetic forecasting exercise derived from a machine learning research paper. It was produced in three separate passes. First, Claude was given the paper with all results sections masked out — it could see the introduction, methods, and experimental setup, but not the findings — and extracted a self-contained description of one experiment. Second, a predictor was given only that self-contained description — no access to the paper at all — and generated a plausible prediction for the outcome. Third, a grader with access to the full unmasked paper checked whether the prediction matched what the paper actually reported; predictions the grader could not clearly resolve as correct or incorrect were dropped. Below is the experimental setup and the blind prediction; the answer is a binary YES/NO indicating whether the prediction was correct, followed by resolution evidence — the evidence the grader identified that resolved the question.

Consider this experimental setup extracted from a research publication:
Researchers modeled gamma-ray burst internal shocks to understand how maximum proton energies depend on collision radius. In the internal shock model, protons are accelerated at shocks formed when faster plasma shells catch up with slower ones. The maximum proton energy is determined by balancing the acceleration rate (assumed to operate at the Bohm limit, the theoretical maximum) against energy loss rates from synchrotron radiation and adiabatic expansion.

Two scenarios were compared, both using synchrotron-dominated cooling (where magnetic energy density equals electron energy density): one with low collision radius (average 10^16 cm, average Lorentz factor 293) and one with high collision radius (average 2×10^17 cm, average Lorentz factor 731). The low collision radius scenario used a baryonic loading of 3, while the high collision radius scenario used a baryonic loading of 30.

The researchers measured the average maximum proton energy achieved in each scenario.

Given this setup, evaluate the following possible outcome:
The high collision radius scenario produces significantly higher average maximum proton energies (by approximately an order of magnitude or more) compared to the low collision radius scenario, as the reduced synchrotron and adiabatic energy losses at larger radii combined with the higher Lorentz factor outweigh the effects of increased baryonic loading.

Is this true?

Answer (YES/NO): NO